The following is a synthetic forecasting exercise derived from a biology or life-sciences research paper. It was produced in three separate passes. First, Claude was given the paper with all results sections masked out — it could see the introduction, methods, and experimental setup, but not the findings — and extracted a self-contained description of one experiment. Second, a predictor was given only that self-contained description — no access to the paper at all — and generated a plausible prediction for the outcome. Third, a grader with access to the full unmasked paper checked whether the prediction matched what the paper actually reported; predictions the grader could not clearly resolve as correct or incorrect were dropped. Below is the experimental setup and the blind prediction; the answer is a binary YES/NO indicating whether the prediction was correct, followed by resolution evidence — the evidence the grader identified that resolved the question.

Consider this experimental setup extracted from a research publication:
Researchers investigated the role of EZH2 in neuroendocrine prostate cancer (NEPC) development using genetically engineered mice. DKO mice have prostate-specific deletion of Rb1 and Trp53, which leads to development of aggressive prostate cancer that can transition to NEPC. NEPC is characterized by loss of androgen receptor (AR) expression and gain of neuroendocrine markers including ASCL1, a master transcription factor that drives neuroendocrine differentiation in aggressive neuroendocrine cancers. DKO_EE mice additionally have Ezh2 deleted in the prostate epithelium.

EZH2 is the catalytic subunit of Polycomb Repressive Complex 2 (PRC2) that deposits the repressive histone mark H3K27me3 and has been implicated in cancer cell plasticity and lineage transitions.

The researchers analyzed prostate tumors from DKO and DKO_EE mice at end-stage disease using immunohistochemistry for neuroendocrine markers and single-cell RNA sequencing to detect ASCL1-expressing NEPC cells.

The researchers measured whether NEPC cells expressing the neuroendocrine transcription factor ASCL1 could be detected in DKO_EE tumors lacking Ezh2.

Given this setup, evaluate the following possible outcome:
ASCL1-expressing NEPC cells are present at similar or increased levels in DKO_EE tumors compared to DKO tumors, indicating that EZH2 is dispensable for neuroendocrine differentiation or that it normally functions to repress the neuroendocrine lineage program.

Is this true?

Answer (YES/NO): YES